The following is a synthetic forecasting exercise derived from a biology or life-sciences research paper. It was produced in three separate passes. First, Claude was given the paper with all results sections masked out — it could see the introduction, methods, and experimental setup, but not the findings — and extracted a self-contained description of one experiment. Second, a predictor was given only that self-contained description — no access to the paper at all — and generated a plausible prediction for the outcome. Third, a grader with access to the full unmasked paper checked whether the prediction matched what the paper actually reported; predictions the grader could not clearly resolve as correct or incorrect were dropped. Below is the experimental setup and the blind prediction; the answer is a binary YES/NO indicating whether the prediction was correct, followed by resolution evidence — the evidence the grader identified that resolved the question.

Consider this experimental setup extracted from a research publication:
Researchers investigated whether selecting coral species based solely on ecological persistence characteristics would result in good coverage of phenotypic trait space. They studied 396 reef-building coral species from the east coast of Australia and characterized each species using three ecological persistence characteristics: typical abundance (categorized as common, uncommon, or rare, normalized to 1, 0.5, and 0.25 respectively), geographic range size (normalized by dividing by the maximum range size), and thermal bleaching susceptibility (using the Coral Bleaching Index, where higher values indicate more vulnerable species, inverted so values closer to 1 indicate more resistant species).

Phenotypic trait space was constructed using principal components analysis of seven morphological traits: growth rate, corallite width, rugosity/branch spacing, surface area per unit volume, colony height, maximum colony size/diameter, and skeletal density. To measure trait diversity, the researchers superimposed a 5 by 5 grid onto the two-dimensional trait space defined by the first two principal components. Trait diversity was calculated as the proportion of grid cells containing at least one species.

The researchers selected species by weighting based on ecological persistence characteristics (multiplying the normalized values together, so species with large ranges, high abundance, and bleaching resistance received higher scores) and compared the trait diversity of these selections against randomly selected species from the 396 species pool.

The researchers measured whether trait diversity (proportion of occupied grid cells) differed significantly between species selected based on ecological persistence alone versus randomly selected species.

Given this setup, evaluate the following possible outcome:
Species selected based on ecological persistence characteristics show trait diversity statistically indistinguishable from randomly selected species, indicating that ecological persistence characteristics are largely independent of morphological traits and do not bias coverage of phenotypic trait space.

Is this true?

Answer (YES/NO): YES